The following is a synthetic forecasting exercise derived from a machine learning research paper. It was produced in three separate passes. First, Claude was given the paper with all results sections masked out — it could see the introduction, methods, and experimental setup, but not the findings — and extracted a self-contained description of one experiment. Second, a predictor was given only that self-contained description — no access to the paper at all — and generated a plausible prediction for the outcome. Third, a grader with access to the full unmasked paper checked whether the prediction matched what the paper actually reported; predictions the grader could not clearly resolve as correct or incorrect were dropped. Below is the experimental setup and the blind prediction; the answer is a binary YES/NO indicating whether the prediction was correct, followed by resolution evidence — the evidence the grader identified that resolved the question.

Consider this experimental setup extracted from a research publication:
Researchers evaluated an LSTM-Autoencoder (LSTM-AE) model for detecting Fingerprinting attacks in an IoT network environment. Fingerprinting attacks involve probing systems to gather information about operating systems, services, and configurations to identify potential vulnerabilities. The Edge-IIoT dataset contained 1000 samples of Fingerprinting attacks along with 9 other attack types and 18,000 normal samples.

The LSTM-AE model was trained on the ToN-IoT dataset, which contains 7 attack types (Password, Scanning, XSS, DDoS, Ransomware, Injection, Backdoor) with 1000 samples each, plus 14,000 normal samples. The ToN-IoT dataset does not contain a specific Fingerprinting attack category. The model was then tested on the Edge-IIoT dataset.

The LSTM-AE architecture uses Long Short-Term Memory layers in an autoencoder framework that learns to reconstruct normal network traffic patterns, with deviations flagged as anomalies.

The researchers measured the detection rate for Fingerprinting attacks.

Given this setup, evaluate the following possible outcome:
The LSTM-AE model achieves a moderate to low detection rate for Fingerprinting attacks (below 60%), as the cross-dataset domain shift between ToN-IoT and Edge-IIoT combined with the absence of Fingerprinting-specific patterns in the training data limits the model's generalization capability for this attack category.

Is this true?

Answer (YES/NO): NO